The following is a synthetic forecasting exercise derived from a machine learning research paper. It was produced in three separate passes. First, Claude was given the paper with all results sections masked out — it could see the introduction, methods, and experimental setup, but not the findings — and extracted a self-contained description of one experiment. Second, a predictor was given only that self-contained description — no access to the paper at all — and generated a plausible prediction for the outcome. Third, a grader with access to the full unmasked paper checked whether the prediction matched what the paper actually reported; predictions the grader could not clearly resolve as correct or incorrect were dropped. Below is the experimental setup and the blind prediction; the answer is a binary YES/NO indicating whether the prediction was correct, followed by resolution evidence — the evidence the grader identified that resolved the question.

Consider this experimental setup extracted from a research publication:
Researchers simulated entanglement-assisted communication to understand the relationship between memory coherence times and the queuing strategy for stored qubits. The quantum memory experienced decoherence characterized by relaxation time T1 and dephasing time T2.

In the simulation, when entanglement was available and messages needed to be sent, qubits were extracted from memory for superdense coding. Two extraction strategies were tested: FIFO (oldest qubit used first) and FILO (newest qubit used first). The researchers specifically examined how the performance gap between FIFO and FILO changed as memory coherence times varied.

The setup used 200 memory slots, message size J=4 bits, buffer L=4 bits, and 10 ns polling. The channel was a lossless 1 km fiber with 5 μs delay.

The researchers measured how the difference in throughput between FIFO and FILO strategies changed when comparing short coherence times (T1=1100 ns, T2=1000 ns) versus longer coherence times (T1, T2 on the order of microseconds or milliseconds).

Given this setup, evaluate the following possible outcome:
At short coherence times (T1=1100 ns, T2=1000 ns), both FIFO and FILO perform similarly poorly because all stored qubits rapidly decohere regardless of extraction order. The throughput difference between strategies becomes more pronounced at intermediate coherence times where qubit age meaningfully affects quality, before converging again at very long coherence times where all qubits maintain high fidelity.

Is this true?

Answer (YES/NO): NO